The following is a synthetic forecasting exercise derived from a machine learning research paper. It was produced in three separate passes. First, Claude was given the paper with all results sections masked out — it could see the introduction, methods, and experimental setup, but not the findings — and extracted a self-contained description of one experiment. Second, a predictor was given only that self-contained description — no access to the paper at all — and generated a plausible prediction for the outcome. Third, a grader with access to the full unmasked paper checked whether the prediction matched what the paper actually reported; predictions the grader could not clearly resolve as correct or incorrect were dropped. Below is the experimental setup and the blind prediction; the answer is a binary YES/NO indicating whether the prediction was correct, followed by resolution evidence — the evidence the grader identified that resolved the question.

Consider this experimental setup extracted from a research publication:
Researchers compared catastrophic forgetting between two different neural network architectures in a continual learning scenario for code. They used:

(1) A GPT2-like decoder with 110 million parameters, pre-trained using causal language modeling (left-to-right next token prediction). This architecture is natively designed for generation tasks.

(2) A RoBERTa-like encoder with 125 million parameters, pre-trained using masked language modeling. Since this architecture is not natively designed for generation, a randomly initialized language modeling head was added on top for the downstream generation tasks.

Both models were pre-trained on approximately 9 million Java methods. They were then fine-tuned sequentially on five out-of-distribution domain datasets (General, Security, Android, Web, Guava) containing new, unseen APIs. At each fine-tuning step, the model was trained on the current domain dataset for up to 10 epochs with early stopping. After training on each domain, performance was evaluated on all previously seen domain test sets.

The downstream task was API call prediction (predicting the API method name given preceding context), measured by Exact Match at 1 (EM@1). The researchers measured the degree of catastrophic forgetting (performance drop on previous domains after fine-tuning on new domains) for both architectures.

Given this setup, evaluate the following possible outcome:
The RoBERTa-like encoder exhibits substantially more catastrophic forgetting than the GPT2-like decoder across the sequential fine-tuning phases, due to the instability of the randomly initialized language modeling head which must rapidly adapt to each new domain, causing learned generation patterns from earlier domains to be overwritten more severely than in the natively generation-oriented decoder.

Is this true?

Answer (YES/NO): YES